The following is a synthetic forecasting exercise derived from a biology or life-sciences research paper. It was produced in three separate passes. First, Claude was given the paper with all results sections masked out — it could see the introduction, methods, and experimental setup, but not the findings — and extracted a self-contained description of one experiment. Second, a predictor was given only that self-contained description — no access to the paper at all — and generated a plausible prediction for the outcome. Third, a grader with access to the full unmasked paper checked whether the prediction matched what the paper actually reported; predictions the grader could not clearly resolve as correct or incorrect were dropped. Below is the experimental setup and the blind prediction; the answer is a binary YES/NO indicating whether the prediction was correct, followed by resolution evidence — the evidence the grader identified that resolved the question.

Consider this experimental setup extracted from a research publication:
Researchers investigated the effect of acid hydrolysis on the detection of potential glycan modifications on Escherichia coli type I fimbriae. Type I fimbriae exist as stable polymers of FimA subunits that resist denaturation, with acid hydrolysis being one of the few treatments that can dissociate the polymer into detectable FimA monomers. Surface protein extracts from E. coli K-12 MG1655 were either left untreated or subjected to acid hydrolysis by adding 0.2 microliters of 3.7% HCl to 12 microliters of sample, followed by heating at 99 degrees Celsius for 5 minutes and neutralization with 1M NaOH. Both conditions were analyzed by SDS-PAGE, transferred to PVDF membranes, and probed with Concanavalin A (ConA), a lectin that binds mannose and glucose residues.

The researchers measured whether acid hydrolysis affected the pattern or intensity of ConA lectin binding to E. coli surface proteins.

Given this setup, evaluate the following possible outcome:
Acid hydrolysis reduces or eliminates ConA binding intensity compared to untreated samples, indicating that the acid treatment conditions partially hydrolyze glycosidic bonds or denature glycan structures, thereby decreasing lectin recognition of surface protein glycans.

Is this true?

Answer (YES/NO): NO